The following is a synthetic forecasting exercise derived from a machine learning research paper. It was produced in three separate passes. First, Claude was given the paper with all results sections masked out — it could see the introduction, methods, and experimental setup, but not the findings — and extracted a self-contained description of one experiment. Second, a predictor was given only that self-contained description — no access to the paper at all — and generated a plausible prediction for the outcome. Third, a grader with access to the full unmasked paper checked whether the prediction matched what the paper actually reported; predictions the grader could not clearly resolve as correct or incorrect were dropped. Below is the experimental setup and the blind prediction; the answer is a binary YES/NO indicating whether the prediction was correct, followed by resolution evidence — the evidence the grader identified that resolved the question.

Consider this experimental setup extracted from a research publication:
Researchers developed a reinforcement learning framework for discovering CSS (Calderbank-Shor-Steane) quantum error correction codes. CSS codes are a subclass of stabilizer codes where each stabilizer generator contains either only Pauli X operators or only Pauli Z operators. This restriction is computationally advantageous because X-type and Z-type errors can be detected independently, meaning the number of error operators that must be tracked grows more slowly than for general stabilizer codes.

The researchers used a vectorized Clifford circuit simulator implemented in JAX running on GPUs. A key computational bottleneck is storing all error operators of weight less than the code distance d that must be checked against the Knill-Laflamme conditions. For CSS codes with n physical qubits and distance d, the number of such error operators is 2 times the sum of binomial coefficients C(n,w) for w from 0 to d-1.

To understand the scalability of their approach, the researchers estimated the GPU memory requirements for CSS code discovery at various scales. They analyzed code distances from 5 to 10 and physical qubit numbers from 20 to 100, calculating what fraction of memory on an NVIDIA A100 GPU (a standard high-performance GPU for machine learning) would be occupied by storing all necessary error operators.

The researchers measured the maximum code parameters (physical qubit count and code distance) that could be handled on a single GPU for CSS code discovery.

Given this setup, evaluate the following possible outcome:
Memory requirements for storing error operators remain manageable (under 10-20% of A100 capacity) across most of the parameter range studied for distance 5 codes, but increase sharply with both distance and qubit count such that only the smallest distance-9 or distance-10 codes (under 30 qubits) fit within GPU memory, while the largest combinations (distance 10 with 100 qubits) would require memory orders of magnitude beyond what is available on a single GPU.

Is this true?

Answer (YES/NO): NO